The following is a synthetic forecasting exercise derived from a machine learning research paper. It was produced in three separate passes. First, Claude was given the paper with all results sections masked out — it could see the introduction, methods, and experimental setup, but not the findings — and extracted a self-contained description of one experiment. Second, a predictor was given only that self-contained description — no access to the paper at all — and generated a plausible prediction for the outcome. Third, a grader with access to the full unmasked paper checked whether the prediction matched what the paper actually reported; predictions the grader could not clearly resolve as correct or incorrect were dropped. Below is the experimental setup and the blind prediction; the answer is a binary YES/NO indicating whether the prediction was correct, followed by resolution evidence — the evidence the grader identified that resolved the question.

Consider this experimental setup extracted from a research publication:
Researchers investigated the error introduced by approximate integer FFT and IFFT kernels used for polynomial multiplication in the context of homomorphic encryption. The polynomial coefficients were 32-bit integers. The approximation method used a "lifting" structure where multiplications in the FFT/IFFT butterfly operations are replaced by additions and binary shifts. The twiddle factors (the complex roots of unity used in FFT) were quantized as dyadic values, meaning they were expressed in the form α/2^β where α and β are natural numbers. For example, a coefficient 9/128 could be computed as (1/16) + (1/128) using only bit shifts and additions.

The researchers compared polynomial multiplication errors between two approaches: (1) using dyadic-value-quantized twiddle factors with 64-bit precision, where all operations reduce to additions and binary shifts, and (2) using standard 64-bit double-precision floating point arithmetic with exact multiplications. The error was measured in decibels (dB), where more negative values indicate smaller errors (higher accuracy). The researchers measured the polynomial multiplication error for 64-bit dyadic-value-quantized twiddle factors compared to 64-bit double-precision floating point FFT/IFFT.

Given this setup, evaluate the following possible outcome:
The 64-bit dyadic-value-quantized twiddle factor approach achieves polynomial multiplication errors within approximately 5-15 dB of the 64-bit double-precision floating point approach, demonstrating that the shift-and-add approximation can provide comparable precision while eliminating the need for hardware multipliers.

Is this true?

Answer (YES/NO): YES